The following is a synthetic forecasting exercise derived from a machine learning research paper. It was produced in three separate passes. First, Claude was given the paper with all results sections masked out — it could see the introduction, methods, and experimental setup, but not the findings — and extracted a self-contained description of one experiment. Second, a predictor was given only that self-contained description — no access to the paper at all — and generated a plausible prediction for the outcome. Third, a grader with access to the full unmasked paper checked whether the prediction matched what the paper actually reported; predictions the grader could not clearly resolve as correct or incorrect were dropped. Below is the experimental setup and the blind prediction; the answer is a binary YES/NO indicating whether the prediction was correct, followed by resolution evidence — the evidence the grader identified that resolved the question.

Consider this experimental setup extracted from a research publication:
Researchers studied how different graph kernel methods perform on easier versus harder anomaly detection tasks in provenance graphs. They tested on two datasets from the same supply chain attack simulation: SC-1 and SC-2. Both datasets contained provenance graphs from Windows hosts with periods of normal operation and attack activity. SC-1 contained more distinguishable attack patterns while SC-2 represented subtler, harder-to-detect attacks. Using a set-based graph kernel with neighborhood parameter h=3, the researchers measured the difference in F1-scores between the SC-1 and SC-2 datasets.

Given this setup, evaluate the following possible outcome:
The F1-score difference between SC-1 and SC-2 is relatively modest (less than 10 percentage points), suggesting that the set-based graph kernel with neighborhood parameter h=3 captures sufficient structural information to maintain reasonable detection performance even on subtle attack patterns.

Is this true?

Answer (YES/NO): YES